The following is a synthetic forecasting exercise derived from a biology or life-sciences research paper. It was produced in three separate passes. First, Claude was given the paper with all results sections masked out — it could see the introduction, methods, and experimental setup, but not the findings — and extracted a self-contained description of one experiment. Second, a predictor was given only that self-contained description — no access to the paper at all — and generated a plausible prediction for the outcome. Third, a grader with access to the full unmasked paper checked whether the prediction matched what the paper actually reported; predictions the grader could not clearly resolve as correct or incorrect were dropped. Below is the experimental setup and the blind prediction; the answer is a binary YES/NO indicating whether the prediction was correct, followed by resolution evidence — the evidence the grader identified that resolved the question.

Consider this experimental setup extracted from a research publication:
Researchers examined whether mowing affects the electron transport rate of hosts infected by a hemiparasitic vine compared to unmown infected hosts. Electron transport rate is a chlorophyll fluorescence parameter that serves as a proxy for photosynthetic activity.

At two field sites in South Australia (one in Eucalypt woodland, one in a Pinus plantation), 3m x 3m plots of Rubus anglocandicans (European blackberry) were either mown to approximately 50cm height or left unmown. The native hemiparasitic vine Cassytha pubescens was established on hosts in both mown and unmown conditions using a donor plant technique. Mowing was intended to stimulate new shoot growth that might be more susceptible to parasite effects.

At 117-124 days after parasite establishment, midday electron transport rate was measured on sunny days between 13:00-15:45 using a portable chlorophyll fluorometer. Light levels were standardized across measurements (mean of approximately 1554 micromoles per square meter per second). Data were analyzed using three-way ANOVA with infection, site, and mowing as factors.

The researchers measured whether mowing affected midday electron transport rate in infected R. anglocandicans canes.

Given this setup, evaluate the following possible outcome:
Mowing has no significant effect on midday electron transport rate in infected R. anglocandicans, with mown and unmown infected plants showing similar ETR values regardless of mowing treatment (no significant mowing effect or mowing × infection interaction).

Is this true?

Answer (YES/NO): NO